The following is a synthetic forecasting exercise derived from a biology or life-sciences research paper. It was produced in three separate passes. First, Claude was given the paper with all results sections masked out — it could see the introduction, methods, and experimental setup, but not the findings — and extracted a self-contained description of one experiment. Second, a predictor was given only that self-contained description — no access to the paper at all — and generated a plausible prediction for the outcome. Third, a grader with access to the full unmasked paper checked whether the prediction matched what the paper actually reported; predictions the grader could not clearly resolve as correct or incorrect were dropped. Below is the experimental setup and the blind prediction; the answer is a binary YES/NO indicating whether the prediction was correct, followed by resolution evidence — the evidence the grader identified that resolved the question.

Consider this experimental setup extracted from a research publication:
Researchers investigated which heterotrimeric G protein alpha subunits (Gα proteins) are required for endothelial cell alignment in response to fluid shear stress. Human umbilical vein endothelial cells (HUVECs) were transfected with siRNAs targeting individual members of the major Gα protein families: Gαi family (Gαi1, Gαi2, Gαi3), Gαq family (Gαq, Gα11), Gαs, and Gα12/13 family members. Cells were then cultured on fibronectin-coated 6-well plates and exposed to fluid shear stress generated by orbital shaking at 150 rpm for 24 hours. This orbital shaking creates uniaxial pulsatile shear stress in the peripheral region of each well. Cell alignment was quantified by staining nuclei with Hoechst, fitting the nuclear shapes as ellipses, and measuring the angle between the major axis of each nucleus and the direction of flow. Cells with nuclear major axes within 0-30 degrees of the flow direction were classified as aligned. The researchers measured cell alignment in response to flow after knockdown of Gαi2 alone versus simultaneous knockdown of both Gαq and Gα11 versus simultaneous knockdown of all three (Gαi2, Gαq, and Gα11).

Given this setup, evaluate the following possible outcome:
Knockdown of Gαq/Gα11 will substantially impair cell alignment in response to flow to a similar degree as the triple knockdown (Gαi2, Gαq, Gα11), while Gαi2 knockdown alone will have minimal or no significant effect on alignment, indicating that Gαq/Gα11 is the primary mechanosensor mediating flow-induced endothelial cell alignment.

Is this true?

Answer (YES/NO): NO